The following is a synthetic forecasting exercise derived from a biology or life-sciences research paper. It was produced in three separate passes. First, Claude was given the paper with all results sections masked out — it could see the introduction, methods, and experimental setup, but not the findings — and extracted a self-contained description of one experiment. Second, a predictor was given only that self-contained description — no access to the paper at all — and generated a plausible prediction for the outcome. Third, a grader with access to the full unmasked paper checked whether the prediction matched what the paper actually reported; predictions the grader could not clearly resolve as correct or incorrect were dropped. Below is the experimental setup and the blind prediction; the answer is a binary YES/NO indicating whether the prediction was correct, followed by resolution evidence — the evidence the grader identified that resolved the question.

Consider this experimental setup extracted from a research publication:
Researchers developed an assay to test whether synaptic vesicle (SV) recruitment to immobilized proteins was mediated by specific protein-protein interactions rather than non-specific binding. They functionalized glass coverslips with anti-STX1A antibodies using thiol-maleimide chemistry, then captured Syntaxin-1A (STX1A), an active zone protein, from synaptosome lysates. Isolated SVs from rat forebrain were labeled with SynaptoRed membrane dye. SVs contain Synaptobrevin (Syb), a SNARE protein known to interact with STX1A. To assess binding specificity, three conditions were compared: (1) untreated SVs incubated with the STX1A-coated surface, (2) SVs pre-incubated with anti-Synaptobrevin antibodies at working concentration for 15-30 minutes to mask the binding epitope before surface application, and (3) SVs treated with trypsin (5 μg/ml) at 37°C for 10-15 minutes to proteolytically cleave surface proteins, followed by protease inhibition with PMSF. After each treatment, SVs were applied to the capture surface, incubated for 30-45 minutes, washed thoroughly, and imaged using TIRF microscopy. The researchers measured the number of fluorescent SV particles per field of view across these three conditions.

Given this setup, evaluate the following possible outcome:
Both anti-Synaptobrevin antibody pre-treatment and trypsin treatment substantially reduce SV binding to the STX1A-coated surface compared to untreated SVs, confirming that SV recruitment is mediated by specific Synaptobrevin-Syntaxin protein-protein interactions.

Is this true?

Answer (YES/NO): YES